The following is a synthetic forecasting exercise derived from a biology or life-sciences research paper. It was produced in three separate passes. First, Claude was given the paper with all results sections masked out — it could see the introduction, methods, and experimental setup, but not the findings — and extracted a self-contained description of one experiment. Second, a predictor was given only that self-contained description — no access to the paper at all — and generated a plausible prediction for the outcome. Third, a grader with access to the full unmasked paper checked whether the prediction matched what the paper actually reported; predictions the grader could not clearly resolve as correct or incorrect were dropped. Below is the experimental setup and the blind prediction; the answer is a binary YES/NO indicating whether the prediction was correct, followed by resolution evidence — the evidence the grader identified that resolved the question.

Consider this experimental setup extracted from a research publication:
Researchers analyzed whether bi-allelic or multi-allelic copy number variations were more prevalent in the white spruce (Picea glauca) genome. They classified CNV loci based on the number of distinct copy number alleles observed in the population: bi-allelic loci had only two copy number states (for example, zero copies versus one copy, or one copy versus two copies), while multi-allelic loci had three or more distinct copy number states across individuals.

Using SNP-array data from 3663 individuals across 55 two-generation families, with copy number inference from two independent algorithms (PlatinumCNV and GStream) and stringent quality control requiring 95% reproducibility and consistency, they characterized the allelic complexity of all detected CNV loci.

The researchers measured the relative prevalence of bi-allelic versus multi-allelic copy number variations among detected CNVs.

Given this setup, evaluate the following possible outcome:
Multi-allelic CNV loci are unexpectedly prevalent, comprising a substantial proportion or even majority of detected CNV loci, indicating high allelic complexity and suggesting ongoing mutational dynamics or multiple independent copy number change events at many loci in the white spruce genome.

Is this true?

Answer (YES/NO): NO